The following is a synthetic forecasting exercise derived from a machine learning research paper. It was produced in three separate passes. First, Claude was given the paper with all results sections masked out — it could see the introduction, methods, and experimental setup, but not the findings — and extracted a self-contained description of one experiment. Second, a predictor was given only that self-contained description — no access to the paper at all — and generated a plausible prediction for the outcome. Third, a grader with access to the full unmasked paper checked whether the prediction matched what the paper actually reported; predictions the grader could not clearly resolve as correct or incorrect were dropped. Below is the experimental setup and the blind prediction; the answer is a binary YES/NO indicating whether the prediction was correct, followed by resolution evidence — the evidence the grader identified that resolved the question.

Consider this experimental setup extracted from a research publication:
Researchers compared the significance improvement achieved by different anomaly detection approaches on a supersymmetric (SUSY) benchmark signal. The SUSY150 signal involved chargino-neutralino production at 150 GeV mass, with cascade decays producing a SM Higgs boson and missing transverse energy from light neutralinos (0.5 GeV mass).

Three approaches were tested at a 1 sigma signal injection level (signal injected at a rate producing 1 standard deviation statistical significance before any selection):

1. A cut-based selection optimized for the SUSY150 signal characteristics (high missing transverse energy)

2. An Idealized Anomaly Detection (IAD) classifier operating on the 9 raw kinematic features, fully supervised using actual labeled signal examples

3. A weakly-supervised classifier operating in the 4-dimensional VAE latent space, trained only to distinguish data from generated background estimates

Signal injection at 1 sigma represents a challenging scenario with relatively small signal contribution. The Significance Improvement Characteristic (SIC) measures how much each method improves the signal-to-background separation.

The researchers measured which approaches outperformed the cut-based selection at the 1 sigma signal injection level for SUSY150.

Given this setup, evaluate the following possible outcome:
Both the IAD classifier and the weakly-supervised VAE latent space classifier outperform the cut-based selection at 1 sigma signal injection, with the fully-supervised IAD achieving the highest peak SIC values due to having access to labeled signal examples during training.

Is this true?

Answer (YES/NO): NO